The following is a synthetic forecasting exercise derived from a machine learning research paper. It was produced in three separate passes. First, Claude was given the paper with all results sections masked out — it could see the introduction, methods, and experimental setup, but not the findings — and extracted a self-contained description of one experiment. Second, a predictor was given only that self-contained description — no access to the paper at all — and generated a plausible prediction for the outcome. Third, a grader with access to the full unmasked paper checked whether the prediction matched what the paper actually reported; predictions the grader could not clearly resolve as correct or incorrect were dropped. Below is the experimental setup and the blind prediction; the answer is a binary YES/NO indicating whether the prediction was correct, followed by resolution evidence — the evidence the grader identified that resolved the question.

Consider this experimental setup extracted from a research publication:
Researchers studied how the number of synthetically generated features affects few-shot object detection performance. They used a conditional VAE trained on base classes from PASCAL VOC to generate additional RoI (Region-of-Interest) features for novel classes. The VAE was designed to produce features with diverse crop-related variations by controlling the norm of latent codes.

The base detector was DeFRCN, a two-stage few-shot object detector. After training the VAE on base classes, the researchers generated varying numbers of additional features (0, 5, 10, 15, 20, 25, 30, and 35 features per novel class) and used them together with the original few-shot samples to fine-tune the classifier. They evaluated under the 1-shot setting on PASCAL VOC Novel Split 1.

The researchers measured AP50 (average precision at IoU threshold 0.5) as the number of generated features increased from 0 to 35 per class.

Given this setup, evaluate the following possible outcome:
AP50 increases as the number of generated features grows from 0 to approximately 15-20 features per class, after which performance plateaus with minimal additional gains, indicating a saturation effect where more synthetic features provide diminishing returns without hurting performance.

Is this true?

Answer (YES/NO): NO